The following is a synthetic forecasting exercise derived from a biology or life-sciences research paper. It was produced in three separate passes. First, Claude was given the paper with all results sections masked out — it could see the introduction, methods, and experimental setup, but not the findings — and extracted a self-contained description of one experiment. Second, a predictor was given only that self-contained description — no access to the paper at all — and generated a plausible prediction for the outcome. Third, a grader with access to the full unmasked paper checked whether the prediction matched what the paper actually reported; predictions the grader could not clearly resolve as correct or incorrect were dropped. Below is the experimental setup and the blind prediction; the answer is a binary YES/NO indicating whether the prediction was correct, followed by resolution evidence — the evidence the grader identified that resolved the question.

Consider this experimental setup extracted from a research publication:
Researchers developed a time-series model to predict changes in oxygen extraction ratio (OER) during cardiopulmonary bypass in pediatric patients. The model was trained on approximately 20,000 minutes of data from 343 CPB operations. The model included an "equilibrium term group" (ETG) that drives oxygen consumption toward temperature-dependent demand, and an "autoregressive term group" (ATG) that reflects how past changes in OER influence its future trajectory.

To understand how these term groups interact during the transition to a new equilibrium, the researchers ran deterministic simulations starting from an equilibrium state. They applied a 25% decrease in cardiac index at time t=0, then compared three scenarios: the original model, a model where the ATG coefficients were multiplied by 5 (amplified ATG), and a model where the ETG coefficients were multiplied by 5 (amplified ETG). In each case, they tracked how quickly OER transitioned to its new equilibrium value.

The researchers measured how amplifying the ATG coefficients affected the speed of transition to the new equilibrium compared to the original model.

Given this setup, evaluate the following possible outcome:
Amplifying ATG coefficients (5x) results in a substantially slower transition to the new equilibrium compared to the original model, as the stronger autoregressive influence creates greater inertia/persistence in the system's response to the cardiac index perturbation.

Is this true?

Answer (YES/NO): YES